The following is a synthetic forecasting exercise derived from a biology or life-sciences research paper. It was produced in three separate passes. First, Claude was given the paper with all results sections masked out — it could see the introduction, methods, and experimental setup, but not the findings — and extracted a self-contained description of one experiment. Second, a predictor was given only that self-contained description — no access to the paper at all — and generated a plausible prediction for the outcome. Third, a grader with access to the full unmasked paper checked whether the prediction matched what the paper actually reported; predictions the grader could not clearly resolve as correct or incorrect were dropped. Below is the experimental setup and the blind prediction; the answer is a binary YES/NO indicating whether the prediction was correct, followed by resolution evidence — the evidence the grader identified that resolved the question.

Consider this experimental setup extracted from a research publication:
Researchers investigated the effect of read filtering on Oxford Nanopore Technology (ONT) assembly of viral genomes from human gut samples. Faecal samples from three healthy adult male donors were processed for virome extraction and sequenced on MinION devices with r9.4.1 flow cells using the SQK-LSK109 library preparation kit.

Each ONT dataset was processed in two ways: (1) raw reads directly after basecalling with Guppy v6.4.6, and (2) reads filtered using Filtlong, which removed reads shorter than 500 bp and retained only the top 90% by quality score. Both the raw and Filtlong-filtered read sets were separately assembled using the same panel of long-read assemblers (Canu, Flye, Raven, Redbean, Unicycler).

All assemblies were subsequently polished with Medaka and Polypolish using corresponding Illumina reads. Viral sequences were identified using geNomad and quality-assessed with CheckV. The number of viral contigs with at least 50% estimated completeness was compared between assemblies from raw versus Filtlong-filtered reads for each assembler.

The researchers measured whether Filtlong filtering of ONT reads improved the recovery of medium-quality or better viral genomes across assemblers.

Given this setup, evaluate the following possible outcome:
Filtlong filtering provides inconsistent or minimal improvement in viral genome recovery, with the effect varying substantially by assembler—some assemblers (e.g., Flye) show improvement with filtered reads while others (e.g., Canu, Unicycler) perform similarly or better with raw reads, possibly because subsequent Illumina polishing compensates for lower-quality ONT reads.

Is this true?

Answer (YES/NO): NO